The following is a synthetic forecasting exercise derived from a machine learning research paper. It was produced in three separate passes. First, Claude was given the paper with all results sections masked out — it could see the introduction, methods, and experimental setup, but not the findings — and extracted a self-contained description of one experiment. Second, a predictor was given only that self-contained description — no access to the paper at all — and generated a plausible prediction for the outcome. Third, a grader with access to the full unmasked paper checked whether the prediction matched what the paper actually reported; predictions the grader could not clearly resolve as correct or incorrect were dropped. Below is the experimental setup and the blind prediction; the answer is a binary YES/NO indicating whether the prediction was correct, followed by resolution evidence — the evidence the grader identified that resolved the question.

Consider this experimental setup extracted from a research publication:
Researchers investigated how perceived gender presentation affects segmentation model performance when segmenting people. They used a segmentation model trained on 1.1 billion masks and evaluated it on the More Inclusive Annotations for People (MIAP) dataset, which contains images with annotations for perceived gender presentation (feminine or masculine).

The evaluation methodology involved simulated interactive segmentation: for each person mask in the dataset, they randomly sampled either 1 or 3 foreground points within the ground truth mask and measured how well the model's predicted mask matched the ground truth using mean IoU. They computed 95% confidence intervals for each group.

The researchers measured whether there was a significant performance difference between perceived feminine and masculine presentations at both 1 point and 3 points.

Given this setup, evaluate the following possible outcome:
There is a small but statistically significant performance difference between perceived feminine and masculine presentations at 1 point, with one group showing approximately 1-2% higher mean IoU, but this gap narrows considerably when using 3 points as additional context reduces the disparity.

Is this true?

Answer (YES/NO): NO